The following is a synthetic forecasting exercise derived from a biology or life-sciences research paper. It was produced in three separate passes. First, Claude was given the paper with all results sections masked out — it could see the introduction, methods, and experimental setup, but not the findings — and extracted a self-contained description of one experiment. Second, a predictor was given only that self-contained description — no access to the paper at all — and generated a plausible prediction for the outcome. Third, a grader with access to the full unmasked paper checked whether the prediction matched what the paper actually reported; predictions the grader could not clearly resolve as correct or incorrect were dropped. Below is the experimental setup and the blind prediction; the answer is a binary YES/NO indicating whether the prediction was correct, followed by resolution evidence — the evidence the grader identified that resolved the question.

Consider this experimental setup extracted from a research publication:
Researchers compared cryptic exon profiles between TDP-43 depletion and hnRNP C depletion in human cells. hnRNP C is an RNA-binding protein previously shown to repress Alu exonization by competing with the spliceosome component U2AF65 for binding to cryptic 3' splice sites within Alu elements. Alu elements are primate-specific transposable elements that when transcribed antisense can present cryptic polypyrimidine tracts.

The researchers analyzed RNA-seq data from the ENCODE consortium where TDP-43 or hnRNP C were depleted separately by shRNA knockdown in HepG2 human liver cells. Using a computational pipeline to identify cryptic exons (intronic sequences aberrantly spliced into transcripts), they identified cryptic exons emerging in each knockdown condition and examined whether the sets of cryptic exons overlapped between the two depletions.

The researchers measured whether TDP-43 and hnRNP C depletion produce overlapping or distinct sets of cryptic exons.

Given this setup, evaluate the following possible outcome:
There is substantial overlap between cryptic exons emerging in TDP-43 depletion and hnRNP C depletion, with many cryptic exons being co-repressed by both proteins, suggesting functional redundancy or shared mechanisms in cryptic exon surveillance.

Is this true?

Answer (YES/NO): NO